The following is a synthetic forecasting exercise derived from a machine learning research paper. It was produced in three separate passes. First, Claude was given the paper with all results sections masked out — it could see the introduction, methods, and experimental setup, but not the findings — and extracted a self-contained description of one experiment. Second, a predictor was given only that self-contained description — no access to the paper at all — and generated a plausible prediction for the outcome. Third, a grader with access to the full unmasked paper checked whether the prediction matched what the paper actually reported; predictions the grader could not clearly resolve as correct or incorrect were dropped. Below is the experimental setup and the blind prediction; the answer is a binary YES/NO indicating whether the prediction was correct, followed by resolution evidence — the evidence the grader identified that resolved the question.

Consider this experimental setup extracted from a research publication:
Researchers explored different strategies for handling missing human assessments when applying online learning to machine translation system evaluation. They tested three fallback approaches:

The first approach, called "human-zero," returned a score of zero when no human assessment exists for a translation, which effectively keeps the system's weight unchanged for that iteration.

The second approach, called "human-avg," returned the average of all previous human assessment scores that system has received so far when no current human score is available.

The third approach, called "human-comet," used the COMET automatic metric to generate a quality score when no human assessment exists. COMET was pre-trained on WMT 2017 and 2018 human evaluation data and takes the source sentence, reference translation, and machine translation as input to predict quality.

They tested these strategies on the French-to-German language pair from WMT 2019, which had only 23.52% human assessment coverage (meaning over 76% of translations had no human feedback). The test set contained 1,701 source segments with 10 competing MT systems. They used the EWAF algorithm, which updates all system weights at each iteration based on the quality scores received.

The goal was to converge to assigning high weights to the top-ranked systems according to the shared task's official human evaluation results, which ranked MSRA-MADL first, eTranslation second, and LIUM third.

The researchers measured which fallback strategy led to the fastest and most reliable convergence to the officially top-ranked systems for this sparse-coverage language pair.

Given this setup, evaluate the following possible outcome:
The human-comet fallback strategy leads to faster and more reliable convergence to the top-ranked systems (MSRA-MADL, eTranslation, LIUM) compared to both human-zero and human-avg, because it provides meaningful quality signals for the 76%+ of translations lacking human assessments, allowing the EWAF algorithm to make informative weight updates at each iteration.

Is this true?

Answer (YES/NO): YES